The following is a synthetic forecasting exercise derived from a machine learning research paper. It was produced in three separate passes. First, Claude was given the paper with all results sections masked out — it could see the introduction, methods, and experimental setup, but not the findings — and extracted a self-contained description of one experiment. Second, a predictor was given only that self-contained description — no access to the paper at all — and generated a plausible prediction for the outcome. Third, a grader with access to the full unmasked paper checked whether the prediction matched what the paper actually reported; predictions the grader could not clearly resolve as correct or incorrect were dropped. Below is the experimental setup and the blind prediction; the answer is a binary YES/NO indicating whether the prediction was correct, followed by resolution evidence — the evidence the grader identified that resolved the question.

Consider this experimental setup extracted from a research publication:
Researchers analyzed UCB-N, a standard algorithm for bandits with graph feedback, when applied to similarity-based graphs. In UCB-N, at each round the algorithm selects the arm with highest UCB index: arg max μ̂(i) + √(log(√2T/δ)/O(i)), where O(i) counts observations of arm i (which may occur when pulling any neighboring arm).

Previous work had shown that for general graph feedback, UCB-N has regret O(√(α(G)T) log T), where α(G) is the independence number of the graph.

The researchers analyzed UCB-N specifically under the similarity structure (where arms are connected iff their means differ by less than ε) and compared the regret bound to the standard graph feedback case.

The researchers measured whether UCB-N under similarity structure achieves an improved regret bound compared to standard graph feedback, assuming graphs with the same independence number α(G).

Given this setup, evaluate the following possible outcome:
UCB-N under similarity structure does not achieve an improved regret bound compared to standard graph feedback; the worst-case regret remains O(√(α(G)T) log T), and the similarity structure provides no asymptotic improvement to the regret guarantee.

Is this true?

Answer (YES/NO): NO